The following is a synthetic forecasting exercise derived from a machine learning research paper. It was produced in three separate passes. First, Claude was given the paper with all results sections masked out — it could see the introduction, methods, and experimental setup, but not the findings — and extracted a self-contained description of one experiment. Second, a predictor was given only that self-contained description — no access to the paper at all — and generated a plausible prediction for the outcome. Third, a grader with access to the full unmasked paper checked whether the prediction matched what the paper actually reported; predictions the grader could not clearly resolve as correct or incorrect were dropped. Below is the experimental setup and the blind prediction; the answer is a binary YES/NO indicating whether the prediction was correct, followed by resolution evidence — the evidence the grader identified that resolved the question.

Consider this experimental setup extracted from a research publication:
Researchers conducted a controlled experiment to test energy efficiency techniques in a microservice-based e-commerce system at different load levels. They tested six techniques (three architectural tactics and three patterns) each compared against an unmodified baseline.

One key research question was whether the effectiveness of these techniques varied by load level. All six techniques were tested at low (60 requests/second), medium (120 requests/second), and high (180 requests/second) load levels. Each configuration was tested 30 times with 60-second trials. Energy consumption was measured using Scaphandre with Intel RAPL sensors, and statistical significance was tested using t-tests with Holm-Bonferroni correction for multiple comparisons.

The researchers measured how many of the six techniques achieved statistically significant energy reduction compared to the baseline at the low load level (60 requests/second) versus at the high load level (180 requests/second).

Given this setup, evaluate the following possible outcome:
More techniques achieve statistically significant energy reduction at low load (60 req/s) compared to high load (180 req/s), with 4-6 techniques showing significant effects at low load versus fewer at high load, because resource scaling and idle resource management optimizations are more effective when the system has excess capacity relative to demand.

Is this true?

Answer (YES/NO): NO